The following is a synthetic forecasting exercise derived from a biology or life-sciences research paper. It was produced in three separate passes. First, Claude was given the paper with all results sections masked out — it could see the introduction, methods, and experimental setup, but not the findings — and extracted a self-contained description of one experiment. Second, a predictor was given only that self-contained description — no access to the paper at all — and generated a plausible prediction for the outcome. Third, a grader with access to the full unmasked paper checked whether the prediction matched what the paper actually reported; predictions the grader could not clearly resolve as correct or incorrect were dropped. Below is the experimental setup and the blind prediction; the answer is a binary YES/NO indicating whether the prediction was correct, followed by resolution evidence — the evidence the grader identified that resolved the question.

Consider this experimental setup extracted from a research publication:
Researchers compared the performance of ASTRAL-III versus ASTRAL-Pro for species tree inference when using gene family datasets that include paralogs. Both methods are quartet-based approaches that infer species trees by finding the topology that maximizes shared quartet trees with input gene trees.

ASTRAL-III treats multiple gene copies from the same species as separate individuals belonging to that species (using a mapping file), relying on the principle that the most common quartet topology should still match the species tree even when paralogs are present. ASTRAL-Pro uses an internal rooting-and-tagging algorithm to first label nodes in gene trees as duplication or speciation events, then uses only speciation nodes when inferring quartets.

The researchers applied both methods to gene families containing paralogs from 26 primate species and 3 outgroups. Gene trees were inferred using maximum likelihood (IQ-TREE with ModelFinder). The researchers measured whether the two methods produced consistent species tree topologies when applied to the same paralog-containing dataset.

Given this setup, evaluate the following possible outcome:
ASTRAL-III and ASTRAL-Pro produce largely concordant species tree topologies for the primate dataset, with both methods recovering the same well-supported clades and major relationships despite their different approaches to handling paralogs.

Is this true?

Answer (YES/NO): YES